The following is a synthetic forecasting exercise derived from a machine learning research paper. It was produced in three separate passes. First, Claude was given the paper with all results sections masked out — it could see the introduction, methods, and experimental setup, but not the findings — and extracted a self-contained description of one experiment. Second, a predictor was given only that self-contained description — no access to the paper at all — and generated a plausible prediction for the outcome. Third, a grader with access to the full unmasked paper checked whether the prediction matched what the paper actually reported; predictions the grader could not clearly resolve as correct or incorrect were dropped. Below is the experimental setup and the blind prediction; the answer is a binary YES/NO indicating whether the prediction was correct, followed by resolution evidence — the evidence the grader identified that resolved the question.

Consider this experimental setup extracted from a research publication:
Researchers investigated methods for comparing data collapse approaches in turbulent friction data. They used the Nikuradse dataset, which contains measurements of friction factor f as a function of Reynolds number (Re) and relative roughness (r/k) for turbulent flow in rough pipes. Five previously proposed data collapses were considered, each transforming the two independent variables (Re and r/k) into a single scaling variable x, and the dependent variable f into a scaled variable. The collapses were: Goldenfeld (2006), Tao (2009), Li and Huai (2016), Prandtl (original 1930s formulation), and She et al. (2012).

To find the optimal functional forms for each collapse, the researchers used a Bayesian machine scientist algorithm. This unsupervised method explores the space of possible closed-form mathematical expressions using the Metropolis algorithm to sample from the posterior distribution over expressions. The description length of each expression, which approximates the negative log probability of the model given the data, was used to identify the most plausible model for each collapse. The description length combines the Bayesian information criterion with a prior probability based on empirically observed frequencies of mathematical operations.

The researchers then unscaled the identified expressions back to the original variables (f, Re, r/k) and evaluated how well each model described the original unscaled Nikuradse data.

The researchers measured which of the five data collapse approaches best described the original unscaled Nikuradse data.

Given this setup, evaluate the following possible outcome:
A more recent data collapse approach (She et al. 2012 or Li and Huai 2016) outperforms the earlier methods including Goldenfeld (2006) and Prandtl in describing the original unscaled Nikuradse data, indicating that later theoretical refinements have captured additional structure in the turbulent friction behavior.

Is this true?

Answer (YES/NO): NO